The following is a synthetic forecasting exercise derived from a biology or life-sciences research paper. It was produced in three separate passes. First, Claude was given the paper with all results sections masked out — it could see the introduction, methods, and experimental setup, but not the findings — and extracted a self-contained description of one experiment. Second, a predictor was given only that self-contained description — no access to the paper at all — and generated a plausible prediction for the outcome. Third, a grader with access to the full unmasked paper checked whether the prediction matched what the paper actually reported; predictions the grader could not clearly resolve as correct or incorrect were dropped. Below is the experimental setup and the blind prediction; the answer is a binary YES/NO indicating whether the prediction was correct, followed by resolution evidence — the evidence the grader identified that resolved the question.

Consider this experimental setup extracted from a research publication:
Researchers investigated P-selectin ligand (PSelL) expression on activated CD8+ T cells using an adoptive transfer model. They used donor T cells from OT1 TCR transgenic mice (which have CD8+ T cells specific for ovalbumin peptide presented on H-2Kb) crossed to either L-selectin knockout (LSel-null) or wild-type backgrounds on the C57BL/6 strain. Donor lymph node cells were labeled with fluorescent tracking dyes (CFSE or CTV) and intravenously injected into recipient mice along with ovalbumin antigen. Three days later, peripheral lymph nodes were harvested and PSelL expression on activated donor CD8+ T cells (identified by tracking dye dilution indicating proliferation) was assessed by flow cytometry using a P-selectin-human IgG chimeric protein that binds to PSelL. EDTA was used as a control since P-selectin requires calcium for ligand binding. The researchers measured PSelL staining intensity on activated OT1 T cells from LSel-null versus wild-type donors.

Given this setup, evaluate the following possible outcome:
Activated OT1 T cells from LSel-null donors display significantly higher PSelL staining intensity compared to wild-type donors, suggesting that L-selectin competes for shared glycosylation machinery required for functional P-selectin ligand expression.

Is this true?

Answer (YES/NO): NO